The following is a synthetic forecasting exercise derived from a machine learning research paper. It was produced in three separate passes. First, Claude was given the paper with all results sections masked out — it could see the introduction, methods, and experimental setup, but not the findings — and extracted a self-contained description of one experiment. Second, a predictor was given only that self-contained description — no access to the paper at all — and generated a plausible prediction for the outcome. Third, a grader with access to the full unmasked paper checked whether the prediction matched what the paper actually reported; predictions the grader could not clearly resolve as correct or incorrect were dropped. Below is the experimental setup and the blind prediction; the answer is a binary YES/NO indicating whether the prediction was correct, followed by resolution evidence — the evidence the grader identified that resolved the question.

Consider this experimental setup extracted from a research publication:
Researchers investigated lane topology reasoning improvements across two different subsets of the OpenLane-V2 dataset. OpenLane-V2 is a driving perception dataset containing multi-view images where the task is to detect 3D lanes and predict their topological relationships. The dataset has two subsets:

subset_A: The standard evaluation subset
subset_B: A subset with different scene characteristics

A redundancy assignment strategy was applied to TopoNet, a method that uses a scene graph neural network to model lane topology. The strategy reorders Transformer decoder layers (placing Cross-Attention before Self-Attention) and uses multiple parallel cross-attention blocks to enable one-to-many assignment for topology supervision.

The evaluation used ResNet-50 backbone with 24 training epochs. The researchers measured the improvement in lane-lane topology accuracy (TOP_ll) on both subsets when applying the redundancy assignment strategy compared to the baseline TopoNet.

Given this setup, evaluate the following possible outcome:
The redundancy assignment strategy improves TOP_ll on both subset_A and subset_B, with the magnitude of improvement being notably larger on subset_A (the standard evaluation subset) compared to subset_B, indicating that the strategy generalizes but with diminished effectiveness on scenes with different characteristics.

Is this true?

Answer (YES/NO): NO